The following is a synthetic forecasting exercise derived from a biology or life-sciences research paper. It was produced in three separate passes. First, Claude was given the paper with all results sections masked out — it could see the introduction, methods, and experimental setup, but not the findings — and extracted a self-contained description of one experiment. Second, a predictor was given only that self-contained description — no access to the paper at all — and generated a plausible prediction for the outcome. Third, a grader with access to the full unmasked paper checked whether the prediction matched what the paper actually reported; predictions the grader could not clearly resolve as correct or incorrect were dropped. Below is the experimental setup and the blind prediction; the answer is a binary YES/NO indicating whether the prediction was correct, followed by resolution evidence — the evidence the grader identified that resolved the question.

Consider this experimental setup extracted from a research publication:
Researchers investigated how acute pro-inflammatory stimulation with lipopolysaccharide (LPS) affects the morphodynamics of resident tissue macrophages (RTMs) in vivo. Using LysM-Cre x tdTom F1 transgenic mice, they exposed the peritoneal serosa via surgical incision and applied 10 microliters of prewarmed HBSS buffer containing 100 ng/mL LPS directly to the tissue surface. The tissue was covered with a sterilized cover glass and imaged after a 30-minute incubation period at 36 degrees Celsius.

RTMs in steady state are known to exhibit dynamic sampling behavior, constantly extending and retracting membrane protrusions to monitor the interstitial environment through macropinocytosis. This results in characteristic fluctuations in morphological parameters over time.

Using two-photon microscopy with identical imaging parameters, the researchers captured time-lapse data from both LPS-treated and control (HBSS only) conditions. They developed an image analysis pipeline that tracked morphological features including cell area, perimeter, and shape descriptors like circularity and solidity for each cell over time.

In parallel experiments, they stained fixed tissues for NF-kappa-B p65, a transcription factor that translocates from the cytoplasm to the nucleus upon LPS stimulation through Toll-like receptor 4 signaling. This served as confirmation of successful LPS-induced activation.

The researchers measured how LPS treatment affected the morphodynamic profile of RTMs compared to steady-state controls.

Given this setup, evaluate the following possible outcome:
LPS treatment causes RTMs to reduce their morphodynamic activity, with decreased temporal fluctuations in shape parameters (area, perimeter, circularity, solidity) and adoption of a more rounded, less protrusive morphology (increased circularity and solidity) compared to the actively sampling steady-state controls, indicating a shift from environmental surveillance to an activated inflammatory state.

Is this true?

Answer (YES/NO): NO